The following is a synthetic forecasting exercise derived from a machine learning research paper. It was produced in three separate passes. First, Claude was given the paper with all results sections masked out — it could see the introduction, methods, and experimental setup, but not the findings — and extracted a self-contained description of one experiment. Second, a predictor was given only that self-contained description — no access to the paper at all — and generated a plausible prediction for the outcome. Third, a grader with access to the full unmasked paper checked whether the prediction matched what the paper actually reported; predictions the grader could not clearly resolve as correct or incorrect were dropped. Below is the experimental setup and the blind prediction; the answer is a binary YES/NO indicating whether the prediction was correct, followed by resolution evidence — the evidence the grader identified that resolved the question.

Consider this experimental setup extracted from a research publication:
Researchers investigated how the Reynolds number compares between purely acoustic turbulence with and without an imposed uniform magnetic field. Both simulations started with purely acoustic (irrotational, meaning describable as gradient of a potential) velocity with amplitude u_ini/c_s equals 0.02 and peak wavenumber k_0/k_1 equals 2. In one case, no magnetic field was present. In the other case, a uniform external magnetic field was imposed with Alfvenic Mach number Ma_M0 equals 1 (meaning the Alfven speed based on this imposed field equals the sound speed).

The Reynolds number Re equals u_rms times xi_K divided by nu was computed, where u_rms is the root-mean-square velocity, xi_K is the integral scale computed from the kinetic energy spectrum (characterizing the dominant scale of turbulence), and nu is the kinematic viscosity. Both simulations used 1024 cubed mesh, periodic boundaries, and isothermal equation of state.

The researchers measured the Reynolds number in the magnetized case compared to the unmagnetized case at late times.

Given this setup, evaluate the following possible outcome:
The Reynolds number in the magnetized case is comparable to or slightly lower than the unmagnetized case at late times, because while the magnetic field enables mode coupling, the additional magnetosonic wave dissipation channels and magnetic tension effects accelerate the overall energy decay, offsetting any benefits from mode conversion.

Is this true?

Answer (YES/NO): NO